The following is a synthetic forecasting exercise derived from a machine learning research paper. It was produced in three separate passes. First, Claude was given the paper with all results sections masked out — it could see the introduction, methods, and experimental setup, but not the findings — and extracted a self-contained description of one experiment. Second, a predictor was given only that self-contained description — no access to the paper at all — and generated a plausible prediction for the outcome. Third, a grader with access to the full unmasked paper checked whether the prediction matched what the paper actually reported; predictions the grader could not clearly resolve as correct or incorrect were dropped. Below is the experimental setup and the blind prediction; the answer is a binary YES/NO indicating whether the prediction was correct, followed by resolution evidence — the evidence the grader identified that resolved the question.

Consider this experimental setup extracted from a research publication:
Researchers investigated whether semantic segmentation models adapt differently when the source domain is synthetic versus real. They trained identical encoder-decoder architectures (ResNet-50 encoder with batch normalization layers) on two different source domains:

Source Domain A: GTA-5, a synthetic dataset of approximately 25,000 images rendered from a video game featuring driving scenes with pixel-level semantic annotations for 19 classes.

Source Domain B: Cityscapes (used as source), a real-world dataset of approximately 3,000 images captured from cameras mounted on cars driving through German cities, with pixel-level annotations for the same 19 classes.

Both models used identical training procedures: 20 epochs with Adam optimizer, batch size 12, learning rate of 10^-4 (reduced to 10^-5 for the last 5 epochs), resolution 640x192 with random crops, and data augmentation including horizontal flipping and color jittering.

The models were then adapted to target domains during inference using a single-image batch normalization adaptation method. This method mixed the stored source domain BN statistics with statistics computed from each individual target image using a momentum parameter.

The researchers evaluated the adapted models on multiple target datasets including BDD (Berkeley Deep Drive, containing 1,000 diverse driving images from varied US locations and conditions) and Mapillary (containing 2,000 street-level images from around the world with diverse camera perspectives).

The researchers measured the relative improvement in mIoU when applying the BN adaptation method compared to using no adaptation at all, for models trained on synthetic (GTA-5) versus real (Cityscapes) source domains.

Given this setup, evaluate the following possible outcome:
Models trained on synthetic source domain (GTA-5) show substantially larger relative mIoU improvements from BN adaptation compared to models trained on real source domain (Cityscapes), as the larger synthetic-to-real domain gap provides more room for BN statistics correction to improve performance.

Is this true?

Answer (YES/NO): YES